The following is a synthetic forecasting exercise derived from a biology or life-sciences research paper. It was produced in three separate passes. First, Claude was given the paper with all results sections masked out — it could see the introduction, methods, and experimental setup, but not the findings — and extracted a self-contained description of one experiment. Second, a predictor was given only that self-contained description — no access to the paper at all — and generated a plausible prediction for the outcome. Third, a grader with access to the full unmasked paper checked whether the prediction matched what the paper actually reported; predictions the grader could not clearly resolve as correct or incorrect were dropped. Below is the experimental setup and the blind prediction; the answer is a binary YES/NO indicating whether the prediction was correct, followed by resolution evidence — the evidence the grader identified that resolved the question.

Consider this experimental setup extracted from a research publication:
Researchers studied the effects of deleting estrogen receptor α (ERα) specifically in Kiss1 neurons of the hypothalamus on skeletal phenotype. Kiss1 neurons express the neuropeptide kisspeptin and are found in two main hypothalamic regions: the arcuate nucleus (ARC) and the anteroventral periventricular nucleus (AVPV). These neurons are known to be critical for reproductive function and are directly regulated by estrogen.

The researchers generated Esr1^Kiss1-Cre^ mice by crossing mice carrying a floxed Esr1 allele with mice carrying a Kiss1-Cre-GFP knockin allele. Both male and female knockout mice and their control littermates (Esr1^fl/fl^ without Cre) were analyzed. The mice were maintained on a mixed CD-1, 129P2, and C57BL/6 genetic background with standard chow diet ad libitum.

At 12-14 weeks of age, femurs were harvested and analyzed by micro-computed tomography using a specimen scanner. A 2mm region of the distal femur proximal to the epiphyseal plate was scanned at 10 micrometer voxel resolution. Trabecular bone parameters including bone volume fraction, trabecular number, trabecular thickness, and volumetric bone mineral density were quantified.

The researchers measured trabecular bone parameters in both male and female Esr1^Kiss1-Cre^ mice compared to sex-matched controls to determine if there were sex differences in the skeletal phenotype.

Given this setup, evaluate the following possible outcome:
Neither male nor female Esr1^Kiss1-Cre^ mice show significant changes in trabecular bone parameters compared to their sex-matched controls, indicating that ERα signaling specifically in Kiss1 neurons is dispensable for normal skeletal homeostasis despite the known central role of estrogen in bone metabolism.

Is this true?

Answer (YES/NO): NO